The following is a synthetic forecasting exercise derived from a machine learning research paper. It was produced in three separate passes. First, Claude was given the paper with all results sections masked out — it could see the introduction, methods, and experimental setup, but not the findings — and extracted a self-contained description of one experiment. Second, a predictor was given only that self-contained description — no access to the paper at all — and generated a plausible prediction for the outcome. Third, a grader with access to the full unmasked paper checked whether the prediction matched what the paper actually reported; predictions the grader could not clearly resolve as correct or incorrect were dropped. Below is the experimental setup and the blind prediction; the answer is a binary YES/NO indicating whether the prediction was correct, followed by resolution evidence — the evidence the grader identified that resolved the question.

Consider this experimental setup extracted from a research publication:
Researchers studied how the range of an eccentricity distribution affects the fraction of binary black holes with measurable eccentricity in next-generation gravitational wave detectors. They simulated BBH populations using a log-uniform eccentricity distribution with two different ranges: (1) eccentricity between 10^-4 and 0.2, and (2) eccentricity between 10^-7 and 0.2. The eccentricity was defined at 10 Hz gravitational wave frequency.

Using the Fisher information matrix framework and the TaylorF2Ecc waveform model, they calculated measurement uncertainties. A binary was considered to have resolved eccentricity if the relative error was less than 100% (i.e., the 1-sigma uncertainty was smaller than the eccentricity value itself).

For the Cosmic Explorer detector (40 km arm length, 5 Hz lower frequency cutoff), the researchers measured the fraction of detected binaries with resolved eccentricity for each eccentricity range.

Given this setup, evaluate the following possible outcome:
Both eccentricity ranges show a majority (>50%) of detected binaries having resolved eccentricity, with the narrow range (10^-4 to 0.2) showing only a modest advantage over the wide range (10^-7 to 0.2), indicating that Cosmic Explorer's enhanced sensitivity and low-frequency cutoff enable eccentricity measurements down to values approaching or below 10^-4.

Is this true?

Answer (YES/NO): NO